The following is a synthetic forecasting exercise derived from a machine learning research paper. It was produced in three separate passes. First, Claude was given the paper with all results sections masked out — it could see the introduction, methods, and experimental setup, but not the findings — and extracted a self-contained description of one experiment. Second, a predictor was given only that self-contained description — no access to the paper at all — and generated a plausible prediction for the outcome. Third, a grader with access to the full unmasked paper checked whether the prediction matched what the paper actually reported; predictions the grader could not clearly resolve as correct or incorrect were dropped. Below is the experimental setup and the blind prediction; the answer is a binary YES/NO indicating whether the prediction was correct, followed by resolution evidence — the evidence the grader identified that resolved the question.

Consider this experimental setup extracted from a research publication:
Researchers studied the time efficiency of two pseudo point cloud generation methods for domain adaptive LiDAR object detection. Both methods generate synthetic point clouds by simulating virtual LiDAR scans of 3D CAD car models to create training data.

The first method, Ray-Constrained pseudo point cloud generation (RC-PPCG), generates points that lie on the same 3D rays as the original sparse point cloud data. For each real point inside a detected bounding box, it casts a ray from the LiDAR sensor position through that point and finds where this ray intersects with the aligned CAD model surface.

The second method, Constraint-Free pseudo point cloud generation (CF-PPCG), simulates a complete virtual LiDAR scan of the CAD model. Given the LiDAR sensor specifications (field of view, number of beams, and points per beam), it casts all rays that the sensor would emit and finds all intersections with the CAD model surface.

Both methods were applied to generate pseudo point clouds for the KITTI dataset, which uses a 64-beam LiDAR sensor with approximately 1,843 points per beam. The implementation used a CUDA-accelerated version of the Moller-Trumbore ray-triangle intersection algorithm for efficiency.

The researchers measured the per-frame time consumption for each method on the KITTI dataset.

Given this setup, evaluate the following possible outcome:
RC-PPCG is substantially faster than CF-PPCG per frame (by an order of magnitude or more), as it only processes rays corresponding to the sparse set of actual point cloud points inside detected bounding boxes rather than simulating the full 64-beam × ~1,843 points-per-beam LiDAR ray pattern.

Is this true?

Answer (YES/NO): NO